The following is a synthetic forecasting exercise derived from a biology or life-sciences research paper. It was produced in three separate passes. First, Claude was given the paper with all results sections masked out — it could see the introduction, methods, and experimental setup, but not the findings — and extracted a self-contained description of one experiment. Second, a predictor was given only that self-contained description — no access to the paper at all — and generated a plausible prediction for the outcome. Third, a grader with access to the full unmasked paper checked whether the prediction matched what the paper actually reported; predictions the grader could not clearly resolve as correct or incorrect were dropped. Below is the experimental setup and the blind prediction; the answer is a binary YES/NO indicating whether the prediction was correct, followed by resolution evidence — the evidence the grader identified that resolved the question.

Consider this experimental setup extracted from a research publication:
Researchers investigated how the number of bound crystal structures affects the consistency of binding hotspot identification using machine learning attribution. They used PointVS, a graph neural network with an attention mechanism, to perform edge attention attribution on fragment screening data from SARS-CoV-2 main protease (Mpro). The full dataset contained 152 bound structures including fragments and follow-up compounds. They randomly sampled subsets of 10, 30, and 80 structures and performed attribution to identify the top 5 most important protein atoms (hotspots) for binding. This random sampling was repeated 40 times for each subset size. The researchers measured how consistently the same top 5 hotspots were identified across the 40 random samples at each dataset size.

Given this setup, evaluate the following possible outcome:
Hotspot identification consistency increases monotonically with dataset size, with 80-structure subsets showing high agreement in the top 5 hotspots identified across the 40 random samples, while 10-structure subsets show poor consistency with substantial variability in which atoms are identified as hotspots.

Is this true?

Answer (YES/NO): YES